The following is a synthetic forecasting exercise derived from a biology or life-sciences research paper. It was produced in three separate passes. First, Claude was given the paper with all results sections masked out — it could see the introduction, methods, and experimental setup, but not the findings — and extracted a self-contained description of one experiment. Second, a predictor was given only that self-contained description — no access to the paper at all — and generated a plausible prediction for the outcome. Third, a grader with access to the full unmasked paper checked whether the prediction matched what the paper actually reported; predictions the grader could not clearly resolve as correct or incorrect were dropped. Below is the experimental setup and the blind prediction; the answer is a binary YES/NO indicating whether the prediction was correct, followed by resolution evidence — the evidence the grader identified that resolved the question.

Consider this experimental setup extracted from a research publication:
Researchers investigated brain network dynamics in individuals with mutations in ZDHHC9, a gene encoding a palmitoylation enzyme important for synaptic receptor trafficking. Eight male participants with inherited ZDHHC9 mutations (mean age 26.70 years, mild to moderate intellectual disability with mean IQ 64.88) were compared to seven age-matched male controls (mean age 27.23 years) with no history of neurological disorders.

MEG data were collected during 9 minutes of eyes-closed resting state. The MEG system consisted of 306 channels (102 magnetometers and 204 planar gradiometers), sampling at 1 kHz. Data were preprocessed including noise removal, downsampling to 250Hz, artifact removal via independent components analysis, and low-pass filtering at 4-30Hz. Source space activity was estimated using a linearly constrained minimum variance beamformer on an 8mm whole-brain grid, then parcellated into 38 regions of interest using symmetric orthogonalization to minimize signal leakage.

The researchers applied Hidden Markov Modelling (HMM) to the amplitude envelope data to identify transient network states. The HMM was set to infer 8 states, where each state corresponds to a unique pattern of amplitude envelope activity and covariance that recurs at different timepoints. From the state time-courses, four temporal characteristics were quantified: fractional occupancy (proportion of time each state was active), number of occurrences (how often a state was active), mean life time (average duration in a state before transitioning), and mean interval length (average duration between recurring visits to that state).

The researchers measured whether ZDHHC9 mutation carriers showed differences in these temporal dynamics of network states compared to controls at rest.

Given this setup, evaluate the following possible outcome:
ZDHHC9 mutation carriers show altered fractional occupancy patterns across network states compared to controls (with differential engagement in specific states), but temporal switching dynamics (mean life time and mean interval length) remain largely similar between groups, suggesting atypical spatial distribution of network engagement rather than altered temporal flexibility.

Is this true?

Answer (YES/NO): NO